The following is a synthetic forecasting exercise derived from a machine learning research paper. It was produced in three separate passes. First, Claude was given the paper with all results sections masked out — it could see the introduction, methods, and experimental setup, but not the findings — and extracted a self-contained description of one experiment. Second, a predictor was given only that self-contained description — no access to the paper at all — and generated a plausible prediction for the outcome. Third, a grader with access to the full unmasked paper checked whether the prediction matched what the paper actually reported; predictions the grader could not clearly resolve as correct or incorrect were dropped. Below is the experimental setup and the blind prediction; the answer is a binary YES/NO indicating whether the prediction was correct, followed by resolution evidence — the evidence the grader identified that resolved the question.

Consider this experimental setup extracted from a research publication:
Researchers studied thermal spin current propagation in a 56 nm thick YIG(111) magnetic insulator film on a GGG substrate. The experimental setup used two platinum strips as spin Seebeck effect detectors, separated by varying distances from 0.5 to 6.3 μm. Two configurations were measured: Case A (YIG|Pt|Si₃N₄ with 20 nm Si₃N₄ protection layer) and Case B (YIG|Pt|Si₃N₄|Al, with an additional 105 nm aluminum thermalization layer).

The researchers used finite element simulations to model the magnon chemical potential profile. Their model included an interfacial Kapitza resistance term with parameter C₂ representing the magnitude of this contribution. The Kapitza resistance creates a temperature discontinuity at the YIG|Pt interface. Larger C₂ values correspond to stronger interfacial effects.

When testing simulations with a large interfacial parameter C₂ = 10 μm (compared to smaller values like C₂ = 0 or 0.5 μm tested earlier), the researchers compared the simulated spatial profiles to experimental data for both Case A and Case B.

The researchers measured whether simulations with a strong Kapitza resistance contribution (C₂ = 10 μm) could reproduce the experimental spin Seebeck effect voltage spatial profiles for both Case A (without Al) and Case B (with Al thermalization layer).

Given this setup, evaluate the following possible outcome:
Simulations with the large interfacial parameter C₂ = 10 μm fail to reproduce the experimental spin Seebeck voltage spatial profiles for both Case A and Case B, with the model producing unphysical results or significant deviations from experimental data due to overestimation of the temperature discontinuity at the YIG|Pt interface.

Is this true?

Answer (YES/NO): NO